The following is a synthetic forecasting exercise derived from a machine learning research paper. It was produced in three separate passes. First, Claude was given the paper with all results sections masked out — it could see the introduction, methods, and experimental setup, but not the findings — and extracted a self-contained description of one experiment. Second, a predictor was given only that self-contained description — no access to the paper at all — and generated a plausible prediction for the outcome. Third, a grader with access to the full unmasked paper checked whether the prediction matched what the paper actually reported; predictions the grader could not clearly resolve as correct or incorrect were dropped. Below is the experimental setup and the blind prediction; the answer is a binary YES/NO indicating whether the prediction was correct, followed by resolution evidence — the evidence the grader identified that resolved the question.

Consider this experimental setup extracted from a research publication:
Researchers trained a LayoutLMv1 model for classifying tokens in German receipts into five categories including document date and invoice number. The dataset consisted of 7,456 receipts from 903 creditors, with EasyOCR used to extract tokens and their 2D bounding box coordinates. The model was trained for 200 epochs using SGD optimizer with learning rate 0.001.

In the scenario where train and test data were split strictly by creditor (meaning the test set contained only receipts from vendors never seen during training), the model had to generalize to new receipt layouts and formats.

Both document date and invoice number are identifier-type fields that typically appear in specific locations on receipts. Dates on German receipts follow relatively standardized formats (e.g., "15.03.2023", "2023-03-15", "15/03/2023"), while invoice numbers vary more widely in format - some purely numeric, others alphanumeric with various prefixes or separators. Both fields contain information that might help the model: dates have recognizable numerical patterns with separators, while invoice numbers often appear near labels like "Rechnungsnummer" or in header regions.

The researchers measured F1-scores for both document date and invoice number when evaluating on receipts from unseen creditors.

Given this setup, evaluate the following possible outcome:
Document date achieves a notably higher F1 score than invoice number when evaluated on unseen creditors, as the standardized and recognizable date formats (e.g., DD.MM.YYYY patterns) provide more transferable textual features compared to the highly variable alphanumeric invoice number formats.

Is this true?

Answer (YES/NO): YES